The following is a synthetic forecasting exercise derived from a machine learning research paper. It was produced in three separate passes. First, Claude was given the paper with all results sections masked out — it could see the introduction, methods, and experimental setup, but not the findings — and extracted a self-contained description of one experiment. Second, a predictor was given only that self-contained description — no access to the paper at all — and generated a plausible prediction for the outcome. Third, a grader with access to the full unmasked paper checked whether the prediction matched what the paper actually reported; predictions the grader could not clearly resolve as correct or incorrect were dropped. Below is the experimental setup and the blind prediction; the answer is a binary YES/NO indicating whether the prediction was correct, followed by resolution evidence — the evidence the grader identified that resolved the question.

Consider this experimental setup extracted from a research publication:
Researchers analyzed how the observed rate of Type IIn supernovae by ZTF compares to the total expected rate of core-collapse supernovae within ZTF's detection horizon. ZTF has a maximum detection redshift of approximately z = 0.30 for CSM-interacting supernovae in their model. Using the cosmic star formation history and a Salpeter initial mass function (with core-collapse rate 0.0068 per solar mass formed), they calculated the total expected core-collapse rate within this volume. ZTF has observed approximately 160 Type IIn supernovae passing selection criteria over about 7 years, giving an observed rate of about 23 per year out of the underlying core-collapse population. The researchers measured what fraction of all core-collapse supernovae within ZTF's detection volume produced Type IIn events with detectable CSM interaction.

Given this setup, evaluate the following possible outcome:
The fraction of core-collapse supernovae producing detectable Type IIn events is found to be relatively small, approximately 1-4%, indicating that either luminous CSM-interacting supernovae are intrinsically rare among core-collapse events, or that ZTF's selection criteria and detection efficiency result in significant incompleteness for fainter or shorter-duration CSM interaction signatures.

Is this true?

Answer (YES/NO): NO